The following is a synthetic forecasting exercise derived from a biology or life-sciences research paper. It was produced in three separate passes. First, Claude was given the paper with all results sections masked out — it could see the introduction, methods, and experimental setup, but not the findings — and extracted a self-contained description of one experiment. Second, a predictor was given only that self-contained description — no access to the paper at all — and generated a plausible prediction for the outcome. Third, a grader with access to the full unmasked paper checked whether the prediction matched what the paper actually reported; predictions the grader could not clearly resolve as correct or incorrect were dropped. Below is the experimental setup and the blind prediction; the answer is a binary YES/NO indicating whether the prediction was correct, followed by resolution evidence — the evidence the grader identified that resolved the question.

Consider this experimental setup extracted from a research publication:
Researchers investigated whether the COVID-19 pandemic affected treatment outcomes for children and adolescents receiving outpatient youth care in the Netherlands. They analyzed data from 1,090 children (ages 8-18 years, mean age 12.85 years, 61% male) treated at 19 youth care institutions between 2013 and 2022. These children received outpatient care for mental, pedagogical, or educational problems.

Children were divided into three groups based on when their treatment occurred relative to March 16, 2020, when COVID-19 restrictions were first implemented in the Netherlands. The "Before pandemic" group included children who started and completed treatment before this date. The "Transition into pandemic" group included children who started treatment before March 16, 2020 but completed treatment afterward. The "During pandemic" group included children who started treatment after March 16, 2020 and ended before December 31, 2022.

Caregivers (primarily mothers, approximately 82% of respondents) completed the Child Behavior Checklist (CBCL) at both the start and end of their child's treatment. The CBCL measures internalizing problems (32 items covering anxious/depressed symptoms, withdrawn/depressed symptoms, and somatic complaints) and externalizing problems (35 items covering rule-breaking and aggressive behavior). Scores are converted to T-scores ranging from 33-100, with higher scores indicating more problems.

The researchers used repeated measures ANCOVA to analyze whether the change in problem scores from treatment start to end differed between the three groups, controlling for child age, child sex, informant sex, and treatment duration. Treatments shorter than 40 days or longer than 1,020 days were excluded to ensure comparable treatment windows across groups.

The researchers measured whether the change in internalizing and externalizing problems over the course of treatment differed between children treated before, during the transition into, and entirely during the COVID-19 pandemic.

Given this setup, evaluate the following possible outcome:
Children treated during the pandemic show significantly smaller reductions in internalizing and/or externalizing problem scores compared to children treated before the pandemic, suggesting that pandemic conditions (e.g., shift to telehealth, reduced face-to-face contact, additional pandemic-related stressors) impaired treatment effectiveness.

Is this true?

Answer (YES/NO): NO